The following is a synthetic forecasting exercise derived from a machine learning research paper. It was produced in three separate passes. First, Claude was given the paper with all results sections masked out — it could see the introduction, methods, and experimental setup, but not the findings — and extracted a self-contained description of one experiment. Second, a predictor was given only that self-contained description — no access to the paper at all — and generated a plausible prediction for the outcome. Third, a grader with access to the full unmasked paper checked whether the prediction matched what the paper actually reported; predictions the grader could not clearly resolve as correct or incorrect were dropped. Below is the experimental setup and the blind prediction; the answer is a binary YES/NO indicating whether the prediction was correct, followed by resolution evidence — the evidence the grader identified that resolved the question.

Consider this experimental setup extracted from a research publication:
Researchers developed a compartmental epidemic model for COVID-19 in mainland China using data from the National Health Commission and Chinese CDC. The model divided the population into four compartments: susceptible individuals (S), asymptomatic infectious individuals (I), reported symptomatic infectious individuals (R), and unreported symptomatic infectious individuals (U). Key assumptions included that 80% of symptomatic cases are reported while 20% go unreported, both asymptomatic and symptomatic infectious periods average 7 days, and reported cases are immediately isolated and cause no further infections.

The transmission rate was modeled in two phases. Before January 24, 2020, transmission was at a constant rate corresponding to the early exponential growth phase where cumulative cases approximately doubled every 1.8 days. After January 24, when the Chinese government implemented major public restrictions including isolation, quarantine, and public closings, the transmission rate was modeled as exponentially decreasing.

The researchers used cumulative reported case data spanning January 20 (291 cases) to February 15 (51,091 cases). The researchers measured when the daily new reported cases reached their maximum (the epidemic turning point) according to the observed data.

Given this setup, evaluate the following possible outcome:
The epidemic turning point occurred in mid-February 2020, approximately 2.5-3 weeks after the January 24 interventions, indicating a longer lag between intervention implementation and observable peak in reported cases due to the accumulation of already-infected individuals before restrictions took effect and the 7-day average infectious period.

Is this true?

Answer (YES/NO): NO